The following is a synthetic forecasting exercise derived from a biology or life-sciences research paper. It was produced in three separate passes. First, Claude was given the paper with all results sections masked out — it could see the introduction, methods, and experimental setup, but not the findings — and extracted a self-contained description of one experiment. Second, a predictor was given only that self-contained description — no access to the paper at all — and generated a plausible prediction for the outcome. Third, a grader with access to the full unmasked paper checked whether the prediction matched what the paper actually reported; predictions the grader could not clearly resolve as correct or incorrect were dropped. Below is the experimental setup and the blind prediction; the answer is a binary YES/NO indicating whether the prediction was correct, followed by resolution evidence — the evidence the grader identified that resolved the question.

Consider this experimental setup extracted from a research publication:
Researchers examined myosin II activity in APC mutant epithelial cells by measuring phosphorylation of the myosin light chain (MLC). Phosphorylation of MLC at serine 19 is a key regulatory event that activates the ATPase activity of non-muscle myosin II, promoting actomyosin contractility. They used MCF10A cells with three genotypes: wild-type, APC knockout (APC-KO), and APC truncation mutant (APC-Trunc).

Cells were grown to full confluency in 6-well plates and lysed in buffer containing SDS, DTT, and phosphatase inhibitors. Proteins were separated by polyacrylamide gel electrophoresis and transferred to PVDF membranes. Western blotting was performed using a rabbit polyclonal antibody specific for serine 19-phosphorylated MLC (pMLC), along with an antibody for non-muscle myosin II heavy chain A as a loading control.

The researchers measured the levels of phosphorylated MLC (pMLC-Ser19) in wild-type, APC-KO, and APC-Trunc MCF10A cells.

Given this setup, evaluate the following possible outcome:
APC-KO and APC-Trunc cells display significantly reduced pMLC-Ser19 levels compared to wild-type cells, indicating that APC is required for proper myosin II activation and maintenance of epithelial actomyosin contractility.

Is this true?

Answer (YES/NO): NO